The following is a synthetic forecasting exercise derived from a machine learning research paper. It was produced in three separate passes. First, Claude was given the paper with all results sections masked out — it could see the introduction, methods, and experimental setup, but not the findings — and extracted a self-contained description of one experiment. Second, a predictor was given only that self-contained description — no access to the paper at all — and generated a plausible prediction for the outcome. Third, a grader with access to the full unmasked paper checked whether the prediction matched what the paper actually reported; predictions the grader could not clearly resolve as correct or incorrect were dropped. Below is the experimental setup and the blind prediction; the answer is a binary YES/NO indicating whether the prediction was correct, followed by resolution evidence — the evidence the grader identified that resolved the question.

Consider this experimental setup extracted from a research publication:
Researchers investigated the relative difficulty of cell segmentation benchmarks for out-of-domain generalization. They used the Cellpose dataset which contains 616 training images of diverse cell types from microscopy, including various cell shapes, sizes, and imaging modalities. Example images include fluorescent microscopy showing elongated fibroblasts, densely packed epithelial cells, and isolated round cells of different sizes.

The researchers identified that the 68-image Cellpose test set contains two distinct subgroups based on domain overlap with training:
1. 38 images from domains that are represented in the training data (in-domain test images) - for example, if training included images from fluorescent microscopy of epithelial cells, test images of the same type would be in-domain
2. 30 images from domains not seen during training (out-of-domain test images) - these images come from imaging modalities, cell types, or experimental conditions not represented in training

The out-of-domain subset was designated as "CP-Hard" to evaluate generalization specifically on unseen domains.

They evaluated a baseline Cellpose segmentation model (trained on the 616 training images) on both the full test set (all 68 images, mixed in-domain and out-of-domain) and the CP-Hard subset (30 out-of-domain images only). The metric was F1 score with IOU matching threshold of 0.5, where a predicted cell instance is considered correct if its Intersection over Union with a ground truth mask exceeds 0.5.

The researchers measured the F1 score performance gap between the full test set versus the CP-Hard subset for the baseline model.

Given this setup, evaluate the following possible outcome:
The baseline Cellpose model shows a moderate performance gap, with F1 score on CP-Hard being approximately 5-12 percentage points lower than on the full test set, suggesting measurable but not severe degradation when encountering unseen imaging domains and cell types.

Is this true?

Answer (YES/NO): NO